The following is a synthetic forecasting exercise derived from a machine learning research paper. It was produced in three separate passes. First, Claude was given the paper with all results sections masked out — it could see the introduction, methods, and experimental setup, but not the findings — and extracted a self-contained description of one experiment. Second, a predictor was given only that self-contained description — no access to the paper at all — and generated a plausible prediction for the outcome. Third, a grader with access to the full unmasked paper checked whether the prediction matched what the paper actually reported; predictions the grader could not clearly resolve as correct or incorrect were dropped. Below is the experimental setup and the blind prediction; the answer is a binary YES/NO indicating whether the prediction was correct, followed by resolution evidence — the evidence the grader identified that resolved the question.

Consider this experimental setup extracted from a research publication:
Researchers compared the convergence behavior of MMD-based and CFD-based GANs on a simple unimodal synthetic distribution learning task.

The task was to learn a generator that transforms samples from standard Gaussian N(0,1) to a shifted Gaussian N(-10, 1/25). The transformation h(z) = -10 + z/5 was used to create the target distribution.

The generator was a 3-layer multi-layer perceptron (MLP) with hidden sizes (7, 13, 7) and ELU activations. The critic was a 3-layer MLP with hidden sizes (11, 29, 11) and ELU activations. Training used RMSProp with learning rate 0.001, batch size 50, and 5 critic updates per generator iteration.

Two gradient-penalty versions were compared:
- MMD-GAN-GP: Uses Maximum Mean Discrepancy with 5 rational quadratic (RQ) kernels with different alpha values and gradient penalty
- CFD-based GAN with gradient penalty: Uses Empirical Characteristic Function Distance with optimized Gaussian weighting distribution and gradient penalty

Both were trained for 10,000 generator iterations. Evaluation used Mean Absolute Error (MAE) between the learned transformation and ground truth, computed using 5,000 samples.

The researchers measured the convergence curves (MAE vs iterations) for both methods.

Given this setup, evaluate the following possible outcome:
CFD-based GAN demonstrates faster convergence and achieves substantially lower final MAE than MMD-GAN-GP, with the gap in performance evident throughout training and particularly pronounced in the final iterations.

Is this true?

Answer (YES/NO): NO